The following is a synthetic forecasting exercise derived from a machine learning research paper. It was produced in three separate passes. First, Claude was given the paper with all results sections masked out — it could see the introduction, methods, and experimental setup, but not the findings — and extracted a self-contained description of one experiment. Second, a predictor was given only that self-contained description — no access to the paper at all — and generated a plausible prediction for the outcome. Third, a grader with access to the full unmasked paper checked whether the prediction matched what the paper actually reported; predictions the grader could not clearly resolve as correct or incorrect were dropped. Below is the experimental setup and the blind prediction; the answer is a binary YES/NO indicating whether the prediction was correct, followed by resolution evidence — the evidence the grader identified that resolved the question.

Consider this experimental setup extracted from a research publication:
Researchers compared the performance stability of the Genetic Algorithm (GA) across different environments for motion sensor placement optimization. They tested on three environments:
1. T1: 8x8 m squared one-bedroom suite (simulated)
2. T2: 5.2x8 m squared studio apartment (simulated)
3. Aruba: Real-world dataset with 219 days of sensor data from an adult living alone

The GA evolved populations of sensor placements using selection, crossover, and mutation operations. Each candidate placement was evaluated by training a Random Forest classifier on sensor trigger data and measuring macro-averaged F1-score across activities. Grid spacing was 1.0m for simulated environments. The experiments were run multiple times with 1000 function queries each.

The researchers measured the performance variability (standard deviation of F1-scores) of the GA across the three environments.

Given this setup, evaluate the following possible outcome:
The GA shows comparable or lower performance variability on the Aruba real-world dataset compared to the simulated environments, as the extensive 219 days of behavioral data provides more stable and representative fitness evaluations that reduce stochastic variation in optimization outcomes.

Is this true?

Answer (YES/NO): NO